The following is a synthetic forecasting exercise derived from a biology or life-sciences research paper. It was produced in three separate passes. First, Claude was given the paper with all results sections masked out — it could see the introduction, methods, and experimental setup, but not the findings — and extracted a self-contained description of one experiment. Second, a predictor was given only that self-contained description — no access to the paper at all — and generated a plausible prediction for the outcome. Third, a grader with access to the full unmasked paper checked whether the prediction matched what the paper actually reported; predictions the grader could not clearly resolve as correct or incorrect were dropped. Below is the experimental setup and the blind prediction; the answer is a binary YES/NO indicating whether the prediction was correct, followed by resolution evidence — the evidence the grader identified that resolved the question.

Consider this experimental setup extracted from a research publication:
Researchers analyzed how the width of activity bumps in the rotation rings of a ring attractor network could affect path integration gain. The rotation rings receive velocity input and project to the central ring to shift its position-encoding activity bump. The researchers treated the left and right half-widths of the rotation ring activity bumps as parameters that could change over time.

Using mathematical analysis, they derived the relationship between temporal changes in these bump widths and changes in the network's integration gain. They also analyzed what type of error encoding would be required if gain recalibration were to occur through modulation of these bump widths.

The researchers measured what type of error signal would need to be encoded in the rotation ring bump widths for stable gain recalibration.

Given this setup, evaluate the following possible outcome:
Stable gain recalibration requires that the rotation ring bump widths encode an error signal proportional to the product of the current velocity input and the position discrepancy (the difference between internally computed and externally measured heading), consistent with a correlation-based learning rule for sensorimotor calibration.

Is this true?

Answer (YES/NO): NO